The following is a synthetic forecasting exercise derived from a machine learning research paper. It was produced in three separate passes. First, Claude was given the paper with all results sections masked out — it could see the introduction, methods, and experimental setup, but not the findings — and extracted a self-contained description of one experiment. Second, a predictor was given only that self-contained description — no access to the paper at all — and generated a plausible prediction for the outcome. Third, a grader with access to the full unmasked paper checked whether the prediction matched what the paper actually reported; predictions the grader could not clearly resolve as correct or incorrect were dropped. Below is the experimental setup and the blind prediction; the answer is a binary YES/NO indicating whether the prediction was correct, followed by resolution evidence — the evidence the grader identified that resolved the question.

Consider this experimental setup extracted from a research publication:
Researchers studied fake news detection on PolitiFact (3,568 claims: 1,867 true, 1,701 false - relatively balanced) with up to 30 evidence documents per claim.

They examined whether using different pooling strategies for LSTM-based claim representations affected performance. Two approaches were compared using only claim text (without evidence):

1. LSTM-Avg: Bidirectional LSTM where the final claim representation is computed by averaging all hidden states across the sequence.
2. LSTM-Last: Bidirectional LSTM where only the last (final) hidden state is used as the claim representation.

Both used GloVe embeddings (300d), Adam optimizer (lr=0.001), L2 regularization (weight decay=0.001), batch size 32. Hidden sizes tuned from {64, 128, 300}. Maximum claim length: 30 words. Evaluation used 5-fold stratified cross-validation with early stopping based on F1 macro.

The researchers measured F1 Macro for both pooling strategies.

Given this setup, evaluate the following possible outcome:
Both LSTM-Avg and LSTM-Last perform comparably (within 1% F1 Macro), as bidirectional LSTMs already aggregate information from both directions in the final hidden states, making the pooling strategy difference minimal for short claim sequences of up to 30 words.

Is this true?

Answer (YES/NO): YES